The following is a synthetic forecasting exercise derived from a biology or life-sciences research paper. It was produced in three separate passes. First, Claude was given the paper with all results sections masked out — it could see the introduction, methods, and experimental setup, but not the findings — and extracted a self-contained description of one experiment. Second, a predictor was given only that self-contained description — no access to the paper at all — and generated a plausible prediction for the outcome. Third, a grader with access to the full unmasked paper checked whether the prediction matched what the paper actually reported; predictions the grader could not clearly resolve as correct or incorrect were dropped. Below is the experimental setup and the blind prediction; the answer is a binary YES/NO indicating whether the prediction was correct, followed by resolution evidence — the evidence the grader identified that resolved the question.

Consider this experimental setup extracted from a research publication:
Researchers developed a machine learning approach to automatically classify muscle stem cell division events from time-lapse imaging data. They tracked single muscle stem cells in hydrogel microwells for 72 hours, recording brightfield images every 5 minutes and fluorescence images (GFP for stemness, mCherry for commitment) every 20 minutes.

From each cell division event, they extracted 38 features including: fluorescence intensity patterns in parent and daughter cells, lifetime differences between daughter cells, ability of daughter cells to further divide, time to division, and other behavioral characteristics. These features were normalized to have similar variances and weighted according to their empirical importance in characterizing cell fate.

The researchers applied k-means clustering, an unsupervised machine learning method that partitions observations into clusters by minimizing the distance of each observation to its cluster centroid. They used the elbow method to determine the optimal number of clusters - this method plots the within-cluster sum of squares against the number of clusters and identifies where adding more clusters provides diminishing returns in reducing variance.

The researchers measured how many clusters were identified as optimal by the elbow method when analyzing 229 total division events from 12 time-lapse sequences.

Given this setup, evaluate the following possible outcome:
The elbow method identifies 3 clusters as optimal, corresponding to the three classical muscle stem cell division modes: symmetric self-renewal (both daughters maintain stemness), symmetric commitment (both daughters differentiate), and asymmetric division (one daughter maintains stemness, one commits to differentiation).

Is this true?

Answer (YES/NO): NO